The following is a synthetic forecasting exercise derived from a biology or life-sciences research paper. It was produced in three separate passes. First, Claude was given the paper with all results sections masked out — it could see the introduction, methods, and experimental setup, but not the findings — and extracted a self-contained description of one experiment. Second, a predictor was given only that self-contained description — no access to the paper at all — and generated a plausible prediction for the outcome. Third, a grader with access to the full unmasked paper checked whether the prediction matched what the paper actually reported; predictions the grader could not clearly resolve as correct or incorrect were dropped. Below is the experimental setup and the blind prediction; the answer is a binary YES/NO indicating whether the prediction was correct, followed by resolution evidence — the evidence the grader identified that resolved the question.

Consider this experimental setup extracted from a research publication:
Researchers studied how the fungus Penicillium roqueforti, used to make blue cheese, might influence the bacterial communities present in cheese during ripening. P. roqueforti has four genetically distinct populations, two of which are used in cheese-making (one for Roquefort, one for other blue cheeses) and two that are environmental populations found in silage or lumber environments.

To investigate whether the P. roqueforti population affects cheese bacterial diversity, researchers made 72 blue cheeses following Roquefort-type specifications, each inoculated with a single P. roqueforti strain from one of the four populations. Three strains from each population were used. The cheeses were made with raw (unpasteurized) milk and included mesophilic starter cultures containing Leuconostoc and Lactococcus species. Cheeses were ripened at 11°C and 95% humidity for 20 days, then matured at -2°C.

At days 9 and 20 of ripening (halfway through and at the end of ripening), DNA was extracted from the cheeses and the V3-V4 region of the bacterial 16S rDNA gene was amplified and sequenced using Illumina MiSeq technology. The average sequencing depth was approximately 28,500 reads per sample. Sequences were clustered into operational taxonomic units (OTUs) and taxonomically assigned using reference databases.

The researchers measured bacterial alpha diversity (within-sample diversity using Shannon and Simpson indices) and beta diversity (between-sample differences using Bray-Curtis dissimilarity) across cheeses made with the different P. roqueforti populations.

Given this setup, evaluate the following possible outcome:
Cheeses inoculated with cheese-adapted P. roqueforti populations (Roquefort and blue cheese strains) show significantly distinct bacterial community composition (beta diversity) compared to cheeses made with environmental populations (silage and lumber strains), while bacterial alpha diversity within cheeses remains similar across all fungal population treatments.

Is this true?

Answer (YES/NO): NO